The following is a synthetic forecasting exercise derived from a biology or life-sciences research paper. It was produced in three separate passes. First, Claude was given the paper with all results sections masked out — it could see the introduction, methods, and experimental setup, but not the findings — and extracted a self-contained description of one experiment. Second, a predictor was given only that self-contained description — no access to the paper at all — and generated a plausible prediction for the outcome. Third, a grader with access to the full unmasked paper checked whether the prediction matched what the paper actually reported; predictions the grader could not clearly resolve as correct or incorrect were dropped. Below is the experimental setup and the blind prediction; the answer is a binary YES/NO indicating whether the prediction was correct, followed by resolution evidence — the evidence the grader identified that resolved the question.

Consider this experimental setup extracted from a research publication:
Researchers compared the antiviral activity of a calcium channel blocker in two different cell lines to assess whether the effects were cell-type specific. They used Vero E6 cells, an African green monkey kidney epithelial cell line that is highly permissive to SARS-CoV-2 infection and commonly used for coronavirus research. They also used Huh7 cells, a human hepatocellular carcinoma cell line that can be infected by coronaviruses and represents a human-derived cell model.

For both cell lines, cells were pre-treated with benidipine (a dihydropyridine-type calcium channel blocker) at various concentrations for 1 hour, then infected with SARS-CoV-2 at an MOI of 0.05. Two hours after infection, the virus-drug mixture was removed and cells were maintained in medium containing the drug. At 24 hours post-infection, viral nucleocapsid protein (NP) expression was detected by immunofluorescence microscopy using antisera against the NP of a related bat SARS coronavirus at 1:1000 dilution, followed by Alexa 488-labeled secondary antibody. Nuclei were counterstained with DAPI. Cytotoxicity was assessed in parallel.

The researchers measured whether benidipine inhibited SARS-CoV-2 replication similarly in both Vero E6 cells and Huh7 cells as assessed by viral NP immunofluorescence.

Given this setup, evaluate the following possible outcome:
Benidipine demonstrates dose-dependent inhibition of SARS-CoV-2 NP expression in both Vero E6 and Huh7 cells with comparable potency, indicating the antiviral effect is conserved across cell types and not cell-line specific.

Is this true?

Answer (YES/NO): YES